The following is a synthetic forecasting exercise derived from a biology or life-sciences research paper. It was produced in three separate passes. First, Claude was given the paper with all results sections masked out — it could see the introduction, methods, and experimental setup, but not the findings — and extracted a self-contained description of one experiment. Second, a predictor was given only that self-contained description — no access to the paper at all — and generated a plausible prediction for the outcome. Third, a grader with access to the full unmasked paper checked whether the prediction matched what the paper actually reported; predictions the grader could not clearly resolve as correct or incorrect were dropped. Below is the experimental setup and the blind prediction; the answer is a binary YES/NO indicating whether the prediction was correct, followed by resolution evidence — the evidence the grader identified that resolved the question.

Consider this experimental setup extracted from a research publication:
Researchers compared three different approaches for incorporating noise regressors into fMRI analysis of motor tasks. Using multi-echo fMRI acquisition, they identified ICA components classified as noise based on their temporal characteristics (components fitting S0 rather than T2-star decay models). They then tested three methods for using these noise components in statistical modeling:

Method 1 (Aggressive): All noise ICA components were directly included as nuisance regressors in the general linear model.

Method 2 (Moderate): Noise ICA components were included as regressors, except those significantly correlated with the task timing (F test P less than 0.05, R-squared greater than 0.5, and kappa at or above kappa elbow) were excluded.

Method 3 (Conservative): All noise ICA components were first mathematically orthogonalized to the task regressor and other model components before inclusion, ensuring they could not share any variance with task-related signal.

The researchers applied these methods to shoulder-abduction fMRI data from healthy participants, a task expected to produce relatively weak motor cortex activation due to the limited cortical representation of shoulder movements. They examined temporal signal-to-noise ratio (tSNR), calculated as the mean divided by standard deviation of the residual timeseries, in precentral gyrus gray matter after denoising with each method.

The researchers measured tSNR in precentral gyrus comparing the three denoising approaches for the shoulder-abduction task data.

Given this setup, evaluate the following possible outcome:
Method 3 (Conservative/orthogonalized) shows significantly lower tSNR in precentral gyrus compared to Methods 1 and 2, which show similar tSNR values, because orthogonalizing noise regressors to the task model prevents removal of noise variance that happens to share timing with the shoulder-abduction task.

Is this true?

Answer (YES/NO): YES